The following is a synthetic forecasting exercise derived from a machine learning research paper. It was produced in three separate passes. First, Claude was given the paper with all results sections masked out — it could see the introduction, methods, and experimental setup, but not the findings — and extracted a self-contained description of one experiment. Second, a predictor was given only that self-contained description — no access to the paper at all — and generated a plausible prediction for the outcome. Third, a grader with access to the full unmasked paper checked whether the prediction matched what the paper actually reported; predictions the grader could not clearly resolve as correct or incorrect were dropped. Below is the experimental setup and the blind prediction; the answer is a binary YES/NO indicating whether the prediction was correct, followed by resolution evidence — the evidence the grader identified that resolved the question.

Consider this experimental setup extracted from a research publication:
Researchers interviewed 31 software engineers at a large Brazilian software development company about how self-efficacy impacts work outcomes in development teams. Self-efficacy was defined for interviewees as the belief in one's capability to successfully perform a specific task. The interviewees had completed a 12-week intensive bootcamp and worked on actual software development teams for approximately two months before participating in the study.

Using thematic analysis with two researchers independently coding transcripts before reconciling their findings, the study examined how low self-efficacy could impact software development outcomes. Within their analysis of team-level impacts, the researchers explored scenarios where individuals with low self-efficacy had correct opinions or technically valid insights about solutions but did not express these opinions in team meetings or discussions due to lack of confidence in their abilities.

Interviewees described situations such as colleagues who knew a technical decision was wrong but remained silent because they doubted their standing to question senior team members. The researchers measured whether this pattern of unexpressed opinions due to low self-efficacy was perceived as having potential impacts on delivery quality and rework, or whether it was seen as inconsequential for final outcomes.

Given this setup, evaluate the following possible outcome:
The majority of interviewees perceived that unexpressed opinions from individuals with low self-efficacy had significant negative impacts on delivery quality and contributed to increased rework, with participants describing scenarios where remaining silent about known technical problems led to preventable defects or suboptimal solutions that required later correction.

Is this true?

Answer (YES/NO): YES